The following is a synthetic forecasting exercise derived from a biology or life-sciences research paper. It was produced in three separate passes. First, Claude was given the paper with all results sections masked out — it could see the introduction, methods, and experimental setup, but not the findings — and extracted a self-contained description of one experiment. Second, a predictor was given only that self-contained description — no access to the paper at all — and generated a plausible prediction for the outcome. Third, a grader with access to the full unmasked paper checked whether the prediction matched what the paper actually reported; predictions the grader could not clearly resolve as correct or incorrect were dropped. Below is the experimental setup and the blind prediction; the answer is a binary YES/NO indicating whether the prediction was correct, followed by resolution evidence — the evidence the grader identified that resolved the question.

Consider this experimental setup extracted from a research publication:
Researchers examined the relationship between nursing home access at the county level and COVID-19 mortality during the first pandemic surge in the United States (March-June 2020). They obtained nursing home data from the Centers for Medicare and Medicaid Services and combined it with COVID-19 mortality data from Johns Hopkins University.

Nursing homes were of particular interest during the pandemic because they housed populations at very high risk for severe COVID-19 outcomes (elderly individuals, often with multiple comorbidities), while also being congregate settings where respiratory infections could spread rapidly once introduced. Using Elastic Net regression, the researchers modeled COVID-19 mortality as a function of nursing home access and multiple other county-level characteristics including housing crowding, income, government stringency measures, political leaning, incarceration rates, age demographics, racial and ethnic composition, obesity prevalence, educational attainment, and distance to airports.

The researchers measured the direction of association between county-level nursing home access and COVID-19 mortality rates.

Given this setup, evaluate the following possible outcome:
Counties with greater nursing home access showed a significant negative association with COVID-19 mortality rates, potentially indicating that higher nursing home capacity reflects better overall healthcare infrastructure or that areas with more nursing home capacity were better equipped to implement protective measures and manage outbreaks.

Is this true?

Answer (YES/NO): NO